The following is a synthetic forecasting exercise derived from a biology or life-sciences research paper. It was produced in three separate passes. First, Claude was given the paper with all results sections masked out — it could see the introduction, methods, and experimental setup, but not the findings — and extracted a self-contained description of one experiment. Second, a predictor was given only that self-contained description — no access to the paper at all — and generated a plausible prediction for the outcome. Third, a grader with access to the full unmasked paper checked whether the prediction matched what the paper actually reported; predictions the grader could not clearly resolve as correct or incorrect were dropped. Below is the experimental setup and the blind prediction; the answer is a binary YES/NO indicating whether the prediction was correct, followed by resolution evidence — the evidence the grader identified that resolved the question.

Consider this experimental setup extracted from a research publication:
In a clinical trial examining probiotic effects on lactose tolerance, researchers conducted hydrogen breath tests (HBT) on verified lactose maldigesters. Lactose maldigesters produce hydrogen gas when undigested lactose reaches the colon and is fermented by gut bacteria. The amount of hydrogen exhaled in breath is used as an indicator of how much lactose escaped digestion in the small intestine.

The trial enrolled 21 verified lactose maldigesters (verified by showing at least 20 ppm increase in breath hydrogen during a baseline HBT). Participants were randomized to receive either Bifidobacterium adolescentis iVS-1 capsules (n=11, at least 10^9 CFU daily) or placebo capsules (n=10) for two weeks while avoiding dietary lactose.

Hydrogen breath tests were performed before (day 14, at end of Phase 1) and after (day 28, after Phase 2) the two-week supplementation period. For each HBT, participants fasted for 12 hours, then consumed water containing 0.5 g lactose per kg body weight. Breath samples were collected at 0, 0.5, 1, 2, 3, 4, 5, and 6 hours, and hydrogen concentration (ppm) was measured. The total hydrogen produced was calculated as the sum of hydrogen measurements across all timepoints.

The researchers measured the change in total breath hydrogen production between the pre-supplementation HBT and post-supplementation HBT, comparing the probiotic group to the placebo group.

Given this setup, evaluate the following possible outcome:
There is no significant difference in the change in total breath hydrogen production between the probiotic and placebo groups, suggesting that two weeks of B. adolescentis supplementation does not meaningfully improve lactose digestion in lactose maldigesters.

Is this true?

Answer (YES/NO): YES